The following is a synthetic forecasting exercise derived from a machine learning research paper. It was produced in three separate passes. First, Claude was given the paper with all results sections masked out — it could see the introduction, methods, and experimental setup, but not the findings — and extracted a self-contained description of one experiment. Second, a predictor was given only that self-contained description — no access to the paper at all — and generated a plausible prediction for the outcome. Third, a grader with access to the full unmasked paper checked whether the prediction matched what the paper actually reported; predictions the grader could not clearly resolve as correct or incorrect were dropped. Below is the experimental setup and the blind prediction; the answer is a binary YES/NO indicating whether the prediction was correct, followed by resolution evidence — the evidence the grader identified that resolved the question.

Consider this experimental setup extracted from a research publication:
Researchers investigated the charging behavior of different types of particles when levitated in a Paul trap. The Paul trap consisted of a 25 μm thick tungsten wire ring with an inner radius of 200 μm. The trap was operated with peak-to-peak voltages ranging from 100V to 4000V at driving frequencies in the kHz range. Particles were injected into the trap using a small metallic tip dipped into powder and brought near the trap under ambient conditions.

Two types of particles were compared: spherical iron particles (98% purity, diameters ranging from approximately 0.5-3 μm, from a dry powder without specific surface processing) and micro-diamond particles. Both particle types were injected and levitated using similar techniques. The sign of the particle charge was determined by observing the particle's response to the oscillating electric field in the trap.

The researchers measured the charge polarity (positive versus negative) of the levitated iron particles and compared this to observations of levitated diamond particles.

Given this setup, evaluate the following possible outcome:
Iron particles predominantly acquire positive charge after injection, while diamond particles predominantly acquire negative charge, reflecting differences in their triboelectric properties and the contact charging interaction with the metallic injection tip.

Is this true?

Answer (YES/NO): NO